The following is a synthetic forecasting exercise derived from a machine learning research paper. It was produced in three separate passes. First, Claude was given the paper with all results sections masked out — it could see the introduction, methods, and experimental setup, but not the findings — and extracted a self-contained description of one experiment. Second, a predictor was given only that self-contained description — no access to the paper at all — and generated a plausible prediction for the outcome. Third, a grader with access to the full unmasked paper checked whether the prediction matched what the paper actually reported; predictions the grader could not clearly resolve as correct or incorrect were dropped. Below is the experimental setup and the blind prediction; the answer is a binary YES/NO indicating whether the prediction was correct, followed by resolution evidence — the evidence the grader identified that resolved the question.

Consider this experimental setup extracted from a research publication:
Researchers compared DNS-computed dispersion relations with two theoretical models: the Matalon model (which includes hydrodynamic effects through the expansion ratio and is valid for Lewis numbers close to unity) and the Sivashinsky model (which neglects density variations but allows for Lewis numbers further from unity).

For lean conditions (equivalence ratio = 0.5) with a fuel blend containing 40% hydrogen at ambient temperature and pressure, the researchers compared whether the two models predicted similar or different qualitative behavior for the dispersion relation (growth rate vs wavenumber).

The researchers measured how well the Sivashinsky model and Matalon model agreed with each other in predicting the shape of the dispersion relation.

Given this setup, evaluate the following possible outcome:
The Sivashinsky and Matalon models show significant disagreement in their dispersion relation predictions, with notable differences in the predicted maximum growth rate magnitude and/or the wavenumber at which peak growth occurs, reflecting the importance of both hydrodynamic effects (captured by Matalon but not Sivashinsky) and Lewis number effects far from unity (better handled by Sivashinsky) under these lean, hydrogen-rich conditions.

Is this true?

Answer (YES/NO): YES